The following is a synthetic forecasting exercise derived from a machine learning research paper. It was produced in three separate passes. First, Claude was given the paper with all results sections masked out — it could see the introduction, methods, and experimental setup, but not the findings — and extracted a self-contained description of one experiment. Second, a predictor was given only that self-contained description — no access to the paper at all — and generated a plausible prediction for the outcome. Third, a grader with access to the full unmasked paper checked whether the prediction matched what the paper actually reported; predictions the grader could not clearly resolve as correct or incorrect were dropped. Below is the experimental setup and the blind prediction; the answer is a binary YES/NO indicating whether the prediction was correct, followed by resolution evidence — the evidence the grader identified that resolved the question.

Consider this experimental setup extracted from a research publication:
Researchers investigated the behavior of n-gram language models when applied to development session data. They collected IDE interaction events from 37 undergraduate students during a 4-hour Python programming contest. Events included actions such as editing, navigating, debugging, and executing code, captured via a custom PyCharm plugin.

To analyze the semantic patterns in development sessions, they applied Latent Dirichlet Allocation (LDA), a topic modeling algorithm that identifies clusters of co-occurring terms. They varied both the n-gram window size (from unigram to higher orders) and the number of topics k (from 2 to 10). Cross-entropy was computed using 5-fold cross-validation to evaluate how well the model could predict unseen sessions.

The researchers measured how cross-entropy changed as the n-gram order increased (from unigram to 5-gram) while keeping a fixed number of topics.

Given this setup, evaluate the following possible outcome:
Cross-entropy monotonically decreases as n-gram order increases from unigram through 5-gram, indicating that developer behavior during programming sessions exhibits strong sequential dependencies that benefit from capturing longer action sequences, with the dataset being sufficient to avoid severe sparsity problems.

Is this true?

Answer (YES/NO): NO